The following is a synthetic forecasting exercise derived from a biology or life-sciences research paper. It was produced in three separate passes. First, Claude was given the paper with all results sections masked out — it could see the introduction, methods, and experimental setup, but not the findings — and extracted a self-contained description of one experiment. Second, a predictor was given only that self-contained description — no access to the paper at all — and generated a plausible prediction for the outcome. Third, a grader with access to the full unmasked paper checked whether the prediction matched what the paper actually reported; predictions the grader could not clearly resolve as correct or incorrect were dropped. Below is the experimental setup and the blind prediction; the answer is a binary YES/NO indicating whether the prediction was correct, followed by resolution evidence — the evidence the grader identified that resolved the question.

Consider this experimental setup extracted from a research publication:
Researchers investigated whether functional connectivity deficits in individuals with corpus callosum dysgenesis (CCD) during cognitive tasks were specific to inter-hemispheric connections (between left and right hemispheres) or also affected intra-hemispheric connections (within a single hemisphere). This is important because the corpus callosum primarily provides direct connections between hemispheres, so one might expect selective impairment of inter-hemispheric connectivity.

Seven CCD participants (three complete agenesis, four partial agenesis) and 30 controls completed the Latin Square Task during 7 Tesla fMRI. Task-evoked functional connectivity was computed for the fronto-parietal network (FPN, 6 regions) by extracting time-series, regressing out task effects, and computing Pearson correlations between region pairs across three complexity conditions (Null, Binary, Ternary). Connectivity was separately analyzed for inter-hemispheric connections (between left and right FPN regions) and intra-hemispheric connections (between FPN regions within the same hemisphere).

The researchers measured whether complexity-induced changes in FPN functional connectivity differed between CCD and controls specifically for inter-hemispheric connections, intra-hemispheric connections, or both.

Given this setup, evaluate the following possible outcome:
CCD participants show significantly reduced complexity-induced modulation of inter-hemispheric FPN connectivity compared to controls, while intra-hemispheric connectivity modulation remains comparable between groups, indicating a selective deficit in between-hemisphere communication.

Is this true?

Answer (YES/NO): NO